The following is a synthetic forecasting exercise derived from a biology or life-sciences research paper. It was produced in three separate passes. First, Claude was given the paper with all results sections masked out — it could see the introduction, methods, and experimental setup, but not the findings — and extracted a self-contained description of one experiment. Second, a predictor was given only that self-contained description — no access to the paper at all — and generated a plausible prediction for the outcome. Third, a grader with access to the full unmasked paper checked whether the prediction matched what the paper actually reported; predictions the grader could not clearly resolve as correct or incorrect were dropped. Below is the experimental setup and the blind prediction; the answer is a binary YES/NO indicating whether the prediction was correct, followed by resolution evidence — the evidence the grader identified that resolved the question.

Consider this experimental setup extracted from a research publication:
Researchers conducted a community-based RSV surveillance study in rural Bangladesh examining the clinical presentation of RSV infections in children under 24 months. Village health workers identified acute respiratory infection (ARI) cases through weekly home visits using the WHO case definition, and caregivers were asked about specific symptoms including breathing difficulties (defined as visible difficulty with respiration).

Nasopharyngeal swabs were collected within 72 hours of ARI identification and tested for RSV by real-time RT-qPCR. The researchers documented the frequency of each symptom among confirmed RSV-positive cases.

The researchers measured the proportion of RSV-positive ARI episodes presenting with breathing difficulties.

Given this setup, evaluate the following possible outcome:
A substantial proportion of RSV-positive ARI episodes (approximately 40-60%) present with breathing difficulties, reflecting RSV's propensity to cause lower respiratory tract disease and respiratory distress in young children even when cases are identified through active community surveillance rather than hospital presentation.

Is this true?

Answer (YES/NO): NO